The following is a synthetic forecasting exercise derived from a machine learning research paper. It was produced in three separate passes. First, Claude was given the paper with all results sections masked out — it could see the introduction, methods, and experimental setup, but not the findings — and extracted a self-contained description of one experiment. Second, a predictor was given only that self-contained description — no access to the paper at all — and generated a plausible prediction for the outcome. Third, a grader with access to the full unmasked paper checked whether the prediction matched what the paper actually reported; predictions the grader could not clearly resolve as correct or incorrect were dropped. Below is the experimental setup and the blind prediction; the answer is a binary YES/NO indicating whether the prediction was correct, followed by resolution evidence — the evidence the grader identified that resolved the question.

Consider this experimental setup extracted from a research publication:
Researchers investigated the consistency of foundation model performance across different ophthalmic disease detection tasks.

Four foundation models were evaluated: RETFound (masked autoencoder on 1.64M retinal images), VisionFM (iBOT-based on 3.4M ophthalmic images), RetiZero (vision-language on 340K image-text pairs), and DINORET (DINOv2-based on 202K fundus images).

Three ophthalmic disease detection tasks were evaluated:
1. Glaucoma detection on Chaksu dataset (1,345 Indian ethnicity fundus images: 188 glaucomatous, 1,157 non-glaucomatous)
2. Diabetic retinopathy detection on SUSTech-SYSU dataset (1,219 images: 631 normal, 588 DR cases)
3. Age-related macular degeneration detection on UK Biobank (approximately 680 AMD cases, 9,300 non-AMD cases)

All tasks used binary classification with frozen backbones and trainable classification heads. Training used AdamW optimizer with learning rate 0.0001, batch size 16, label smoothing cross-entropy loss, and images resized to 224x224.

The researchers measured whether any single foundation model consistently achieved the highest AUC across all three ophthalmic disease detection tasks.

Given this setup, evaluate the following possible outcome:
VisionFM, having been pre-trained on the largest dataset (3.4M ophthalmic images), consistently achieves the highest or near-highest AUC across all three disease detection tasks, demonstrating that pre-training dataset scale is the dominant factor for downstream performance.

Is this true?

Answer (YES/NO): NO